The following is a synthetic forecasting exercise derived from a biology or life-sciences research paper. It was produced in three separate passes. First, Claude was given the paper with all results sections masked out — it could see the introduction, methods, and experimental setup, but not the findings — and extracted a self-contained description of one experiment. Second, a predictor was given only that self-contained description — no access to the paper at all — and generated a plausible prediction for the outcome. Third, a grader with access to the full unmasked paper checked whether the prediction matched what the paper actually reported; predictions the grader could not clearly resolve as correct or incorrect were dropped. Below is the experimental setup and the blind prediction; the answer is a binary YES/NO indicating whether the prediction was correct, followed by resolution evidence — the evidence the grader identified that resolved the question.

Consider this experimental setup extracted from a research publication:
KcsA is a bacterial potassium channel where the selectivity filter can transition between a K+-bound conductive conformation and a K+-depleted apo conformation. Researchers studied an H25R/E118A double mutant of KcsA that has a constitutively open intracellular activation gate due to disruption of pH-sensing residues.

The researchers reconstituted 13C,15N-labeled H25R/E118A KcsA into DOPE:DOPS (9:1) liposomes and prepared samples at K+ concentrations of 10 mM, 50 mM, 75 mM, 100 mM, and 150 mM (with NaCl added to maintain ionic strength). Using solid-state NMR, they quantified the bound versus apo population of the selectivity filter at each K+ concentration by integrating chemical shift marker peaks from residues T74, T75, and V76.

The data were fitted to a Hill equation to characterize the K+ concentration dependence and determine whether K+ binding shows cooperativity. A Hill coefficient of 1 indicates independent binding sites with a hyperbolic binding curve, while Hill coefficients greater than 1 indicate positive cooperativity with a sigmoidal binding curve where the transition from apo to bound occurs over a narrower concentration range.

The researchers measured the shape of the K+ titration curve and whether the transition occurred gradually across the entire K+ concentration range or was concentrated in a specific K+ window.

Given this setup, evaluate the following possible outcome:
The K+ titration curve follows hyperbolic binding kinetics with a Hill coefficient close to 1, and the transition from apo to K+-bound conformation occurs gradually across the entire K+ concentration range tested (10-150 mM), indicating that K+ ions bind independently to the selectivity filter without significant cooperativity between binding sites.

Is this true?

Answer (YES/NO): NO